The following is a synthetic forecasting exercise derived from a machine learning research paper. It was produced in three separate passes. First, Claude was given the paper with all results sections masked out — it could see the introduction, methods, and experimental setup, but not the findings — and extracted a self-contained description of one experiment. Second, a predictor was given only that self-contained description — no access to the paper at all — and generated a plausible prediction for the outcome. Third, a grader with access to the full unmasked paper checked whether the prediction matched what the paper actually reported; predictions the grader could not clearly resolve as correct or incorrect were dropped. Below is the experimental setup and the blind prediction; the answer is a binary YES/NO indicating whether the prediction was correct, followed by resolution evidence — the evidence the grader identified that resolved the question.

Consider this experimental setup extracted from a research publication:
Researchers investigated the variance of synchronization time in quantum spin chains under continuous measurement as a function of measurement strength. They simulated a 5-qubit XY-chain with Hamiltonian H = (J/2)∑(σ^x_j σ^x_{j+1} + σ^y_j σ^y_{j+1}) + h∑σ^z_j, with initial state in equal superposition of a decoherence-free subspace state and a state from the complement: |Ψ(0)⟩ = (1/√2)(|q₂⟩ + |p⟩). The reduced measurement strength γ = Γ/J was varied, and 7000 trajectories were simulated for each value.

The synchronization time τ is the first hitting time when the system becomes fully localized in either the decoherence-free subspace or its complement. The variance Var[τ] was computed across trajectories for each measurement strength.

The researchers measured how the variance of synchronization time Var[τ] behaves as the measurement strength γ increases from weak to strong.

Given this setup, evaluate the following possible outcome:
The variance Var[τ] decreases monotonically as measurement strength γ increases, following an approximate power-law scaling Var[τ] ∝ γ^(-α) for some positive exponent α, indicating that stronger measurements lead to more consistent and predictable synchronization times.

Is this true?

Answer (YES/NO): NO